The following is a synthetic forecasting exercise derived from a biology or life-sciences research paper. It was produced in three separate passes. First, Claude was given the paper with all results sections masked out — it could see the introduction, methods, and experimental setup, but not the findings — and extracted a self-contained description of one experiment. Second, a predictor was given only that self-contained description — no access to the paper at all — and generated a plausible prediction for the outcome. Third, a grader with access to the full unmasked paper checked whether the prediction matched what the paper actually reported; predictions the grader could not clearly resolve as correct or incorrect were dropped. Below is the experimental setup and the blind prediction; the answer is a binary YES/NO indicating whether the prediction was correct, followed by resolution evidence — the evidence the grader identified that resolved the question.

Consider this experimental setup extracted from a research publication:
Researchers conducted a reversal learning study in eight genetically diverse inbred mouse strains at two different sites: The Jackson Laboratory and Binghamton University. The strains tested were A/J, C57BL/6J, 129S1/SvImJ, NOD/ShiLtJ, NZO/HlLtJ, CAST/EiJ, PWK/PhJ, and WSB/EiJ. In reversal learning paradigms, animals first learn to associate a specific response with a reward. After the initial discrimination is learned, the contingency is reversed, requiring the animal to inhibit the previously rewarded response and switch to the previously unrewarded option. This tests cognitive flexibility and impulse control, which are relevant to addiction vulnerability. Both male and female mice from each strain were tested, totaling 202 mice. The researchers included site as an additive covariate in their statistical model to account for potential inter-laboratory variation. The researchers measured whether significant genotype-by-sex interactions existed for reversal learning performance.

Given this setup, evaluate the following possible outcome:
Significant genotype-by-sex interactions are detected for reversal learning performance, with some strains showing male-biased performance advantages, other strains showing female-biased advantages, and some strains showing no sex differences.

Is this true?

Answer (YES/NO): NO